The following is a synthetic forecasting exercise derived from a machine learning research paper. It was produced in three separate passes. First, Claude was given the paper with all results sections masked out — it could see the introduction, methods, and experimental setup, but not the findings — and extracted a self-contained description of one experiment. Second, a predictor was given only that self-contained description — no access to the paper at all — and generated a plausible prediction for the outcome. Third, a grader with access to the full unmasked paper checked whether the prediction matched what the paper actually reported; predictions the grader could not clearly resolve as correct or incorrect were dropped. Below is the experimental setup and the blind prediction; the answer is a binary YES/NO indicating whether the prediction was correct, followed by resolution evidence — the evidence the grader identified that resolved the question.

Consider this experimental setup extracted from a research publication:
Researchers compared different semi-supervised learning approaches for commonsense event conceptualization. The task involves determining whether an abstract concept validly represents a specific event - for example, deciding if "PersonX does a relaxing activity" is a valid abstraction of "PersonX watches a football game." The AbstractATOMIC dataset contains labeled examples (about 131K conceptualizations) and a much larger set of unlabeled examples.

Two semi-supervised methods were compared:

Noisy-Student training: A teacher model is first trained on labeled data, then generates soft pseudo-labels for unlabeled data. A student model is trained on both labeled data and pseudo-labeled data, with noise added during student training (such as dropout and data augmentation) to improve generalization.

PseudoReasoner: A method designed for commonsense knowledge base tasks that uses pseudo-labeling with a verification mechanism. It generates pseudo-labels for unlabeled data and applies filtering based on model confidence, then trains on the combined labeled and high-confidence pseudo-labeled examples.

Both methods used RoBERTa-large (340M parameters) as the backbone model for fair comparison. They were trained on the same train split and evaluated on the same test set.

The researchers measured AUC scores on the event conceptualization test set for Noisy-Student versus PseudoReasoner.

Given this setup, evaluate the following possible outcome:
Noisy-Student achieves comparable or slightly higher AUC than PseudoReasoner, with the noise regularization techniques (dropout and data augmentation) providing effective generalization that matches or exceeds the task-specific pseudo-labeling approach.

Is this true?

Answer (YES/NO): NO